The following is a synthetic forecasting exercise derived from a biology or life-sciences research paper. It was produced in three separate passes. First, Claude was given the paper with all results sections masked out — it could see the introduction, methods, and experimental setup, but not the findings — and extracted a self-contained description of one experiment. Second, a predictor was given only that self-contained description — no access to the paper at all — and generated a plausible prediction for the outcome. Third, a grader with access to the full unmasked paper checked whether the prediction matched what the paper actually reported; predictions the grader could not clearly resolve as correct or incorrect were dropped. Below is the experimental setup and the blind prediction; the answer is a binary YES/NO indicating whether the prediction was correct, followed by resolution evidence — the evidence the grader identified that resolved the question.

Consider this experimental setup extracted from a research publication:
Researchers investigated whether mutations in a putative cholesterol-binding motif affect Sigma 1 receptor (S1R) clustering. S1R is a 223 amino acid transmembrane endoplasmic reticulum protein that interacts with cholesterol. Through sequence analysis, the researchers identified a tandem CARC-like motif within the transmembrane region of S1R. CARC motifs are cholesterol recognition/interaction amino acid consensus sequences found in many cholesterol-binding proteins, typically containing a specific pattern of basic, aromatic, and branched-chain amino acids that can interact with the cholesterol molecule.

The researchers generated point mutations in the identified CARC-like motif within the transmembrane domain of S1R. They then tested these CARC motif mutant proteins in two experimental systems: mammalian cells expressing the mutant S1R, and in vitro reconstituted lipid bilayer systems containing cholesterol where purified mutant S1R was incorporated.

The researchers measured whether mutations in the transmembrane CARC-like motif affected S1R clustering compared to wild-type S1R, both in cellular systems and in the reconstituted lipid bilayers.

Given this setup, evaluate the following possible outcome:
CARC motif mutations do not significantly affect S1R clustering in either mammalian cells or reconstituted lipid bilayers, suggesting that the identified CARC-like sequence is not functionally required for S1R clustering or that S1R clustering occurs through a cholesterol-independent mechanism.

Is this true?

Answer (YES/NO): NO